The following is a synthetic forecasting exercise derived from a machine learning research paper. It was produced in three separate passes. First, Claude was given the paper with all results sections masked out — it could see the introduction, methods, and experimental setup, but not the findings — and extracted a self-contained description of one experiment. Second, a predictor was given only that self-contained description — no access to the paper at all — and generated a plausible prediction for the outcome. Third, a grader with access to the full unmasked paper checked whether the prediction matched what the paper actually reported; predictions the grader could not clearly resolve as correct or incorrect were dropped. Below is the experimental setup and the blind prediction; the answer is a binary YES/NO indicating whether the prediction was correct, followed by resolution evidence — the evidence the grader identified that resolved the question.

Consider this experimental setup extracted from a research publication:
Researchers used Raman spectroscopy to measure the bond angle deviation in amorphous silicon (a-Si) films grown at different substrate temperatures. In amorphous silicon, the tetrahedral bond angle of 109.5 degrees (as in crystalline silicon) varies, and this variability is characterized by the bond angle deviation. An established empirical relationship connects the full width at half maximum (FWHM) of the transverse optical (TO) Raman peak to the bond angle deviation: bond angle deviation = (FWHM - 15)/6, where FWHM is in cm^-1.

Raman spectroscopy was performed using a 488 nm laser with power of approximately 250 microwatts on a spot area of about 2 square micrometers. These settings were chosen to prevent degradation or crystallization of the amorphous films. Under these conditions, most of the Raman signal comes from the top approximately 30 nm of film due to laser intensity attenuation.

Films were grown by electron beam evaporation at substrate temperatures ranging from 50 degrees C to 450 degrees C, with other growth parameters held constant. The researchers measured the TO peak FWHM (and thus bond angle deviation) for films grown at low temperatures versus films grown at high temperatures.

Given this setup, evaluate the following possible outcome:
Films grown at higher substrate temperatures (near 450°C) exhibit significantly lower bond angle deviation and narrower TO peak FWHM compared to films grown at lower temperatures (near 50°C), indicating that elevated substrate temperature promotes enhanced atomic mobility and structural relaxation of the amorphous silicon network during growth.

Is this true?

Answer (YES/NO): YES